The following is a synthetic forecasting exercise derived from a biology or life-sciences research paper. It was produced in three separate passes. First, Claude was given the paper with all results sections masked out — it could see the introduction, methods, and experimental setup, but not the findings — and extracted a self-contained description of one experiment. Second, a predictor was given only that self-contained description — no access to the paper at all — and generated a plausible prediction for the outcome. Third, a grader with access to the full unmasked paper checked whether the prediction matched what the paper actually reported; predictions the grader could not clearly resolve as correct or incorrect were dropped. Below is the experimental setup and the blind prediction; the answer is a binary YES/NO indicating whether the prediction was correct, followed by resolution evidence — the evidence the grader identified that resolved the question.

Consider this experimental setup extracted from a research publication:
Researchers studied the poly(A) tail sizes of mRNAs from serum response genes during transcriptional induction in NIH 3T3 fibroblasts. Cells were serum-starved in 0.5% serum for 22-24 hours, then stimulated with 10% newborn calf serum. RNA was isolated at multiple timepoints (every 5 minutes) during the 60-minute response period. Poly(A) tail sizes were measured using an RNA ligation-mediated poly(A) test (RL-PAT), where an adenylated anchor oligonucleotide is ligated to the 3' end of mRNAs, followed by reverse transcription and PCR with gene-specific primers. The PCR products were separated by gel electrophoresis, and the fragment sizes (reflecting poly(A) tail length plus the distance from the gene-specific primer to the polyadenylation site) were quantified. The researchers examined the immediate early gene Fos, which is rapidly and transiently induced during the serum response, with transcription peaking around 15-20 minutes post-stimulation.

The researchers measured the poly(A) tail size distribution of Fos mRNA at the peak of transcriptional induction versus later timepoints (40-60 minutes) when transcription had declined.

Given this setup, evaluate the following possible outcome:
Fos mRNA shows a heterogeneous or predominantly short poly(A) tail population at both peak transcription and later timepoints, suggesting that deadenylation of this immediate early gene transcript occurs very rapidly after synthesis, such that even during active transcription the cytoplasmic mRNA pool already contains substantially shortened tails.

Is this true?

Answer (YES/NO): NO